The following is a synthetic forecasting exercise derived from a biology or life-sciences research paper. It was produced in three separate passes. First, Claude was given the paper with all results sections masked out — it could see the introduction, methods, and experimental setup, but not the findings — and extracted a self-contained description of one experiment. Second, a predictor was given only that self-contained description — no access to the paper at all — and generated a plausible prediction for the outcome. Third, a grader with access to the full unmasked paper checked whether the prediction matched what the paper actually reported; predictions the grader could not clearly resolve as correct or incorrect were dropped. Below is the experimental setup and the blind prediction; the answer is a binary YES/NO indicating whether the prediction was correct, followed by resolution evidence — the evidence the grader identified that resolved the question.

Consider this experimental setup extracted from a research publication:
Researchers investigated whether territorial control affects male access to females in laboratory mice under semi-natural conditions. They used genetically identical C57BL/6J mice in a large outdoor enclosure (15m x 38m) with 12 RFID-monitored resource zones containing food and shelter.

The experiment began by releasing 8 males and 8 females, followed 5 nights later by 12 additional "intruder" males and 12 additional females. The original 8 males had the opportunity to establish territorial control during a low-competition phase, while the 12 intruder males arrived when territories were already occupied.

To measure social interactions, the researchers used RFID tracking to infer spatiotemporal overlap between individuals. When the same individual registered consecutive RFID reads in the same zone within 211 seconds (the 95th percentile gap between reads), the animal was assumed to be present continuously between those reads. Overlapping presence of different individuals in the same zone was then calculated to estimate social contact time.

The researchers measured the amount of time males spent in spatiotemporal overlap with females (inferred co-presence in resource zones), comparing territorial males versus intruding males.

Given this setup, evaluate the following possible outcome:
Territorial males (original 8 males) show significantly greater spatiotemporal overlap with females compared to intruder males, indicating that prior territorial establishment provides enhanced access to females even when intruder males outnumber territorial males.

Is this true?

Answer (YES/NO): YES